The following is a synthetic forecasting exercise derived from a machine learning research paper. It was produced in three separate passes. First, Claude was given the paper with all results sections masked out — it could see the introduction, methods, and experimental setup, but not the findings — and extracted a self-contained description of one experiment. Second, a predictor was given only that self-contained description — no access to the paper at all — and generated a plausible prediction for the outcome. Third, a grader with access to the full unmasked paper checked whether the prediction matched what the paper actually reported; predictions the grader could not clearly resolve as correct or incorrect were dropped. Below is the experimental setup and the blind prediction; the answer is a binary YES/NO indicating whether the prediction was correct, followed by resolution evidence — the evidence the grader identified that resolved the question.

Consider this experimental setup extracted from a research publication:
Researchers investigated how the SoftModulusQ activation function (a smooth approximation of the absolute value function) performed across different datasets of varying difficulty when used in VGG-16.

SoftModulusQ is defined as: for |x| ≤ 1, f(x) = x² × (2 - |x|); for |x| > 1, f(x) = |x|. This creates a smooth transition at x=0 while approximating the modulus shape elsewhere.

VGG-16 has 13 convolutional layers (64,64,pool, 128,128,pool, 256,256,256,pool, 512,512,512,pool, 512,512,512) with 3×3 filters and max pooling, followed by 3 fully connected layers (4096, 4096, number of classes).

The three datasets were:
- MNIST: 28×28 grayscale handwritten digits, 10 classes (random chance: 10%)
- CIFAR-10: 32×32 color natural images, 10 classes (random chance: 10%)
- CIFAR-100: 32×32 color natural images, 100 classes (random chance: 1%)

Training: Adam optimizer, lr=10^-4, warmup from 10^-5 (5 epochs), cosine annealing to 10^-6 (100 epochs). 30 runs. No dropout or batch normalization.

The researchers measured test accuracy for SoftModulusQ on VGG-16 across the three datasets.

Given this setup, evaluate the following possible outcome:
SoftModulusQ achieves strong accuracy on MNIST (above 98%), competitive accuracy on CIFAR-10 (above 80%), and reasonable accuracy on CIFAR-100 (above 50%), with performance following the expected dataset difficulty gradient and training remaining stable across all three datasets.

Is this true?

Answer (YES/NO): NO